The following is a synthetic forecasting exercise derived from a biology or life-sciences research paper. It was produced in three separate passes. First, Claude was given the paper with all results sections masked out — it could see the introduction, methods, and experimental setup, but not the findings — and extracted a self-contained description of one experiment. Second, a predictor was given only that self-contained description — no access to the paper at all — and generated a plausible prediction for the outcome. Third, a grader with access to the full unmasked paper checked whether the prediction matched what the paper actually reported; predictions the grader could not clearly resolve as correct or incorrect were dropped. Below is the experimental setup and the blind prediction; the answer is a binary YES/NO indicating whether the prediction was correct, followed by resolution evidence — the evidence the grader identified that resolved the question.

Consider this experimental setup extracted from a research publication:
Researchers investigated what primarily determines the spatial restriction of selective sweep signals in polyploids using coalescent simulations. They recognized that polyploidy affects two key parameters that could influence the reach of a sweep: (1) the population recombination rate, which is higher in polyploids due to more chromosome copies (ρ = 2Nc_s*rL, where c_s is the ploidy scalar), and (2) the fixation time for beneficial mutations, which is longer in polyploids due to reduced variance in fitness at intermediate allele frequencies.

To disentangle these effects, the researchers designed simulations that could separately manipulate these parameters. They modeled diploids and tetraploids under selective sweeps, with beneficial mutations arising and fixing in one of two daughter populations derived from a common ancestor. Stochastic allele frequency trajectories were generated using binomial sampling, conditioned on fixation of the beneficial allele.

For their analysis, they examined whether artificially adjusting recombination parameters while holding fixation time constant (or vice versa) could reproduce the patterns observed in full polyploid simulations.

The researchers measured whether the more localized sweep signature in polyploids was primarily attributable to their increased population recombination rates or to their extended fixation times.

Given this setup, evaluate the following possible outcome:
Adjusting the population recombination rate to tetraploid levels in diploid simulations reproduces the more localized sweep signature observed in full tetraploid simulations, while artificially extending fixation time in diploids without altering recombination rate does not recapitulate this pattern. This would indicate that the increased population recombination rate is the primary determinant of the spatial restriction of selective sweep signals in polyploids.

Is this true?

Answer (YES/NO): NO